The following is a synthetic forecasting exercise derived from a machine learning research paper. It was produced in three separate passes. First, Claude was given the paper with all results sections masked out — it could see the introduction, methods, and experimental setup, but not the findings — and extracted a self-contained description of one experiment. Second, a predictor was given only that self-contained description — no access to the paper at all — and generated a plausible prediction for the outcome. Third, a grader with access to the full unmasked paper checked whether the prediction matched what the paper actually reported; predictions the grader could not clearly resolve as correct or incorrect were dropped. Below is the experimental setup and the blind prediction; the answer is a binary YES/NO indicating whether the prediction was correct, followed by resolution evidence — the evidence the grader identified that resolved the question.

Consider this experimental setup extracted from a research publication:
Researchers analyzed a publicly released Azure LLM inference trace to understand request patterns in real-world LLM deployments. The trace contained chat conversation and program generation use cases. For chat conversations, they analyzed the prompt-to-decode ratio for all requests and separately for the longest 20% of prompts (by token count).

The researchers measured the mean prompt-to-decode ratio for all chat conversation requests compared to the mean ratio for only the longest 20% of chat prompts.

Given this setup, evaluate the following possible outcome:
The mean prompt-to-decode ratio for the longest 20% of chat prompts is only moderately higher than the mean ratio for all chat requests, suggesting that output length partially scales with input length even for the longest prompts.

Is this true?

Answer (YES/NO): NO